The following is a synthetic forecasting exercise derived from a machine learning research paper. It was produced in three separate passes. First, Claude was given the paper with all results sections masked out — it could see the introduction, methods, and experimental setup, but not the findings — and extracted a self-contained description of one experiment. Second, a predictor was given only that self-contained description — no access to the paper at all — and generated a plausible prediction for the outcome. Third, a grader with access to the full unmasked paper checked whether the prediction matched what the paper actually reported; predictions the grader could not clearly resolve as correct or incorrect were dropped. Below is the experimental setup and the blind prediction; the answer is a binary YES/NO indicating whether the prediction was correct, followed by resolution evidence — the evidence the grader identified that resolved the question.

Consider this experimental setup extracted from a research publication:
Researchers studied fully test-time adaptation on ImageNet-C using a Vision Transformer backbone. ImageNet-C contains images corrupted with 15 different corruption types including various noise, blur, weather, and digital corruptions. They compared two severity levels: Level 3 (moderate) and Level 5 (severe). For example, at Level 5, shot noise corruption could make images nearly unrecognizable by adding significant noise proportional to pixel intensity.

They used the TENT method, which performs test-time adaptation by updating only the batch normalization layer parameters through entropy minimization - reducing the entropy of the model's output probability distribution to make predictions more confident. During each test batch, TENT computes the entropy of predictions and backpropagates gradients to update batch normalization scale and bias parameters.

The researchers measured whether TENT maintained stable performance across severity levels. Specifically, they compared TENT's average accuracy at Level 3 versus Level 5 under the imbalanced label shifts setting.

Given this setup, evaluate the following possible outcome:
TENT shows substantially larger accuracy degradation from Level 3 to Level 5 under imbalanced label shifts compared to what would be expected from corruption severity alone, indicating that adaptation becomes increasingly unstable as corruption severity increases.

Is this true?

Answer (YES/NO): NO